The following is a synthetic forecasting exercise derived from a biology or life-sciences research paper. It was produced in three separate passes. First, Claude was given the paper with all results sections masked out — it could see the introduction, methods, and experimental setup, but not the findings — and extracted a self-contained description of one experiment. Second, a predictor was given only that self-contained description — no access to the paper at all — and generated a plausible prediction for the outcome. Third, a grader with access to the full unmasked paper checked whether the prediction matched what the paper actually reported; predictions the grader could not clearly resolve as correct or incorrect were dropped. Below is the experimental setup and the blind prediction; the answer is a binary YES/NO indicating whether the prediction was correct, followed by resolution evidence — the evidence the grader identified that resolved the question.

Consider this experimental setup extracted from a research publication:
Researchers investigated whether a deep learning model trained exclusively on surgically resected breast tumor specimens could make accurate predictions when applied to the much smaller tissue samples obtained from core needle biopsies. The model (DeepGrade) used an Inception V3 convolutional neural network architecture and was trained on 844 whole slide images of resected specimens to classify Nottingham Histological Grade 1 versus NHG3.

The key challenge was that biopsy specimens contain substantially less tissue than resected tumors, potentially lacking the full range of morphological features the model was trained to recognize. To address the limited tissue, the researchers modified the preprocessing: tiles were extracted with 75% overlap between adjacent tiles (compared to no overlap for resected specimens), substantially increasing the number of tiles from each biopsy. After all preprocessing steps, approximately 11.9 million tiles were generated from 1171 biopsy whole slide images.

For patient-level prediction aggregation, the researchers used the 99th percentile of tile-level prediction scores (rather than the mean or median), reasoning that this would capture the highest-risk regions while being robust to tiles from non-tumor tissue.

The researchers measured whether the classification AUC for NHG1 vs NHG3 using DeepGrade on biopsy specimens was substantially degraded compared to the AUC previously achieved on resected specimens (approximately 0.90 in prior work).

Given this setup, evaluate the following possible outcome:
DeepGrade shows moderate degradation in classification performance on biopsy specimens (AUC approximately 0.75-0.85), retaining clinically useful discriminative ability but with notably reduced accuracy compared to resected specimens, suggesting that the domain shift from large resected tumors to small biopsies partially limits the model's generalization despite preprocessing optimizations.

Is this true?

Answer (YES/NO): NO